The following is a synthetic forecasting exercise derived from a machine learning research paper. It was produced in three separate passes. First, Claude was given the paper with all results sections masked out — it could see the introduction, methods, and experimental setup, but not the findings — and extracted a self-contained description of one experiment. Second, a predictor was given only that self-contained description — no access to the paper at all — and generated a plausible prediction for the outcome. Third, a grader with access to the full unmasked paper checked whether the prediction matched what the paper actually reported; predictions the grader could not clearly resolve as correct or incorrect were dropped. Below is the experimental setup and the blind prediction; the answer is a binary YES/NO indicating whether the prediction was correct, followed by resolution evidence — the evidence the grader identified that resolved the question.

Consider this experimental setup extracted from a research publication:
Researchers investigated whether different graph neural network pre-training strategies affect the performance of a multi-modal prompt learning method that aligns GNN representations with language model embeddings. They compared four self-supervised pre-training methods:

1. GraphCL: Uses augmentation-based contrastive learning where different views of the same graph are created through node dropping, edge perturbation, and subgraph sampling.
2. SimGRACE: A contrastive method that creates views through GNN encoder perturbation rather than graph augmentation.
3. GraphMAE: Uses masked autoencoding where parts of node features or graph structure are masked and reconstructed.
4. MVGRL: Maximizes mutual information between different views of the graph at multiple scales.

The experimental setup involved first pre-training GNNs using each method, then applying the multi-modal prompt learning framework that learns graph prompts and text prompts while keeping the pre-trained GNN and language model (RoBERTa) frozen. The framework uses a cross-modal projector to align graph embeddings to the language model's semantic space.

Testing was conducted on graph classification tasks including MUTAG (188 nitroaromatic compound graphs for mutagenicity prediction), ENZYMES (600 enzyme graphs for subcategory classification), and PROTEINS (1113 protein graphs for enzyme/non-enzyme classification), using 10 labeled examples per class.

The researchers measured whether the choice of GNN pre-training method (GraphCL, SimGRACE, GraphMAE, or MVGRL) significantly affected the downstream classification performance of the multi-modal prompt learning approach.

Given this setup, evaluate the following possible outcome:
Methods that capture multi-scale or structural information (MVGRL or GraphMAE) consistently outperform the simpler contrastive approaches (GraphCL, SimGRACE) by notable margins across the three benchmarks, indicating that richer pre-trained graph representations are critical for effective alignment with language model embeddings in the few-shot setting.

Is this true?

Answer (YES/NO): NO